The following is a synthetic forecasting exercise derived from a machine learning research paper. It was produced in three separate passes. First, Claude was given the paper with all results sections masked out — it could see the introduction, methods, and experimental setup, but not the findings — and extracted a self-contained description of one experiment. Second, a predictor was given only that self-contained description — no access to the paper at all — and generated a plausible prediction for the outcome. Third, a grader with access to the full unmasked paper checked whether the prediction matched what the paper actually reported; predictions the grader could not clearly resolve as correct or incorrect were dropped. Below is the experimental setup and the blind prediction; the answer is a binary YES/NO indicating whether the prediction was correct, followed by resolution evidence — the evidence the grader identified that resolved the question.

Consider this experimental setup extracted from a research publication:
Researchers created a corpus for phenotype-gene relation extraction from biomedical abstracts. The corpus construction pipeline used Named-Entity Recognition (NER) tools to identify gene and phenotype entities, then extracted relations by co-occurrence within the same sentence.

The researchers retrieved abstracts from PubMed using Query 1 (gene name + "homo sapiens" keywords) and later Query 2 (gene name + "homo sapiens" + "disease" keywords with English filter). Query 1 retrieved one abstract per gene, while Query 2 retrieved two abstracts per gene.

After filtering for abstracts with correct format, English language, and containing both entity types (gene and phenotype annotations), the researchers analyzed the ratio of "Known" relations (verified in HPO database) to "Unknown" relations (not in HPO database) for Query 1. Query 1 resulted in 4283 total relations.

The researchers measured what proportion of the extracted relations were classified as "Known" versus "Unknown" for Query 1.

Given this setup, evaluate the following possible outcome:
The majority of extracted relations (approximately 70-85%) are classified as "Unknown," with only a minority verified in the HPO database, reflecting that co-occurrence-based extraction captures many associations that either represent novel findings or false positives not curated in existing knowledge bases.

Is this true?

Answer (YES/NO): NO